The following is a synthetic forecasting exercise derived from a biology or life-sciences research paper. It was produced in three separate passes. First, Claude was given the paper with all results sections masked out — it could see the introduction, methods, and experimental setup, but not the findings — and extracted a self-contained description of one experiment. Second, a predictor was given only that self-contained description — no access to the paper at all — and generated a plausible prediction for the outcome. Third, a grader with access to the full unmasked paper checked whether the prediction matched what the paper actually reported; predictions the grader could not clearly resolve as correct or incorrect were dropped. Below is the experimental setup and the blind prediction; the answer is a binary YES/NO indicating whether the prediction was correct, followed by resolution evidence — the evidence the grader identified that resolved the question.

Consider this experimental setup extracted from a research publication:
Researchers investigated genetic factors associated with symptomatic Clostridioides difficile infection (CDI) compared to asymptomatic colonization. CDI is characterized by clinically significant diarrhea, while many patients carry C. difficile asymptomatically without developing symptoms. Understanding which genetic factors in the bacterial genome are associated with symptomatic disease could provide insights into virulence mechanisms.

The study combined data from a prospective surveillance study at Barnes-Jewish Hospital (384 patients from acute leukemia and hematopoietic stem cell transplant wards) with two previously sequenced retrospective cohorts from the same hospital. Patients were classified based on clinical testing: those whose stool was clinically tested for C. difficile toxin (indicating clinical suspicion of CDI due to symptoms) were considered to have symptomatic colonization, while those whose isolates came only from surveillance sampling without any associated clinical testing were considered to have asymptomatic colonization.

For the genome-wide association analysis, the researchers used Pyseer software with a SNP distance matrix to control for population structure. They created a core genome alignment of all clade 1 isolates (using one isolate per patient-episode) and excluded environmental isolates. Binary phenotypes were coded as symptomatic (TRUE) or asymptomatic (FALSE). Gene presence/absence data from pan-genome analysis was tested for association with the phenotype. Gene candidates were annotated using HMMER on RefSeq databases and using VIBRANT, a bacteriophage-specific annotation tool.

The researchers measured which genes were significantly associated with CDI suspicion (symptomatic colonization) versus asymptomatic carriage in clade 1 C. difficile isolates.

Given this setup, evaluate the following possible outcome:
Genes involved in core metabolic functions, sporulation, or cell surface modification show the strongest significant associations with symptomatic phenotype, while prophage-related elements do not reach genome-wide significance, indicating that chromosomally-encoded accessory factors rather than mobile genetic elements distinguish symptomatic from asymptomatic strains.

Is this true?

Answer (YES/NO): NO